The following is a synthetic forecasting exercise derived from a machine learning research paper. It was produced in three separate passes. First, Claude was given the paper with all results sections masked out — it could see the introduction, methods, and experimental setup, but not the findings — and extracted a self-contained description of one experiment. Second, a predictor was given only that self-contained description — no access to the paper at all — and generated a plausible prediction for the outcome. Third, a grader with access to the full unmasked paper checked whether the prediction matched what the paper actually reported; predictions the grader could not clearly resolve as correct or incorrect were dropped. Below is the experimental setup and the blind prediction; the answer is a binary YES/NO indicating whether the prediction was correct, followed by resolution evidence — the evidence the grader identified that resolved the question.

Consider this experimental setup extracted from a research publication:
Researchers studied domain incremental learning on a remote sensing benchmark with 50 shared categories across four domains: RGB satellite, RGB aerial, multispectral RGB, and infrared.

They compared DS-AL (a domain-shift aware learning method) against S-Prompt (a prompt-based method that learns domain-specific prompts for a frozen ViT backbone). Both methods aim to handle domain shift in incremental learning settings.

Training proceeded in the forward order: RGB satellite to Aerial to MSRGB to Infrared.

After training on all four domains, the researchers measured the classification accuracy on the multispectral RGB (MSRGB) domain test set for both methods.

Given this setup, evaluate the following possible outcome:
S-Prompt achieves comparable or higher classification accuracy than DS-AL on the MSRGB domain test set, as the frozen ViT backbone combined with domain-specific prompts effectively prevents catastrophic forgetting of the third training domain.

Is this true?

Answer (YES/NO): YES